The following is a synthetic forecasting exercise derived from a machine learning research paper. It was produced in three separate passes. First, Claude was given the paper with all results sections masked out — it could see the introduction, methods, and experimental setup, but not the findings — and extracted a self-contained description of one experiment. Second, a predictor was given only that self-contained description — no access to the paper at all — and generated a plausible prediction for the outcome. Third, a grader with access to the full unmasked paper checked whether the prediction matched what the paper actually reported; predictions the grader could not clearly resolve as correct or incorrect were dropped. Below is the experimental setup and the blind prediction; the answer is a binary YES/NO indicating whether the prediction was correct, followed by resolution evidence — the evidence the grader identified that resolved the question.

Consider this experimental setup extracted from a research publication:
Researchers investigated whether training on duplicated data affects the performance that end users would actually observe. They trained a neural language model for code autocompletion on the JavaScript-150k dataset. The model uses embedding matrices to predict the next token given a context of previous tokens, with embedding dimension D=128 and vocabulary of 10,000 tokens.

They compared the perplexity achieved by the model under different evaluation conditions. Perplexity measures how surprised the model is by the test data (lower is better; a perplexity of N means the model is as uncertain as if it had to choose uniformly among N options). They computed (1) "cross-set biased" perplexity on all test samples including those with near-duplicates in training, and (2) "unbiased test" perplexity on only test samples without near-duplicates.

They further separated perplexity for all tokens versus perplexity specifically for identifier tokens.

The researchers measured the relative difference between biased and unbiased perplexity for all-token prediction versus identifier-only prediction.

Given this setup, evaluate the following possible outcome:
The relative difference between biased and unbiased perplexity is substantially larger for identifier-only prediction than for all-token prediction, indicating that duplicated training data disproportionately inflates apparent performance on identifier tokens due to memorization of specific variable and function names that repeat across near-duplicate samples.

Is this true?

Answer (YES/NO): YES